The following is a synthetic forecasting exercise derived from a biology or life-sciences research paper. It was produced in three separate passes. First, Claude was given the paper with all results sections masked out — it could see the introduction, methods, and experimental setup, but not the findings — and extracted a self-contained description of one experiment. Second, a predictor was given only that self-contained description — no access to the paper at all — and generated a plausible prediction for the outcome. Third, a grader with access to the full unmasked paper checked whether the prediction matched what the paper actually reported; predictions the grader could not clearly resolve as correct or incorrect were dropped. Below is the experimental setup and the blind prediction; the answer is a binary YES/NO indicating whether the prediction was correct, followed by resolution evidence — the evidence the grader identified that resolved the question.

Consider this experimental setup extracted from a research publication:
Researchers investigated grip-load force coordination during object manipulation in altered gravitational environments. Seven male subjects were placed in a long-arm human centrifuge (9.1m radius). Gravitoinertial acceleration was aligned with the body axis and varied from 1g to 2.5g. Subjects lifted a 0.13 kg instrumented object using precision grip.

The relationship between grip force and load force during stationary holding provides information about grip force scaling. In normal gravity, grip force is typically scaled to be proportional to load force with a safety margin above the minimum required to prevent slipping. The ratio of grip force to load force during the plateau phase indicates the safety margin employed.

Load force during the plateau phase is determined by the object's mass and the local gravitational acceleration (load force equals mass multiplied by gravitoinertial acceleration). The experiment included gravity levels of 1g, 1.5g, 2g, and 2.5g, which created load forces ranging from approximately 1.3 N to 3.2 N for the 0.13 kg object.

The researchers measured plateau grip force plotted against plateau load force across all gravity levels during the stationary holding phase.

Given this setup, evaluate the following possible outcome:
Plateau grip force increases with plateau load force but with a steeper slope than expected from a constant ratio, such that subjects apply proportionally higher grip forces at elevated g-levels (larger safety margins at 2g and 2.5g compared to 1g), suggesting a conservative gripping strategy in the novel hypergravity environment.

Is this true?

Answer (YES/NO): NO